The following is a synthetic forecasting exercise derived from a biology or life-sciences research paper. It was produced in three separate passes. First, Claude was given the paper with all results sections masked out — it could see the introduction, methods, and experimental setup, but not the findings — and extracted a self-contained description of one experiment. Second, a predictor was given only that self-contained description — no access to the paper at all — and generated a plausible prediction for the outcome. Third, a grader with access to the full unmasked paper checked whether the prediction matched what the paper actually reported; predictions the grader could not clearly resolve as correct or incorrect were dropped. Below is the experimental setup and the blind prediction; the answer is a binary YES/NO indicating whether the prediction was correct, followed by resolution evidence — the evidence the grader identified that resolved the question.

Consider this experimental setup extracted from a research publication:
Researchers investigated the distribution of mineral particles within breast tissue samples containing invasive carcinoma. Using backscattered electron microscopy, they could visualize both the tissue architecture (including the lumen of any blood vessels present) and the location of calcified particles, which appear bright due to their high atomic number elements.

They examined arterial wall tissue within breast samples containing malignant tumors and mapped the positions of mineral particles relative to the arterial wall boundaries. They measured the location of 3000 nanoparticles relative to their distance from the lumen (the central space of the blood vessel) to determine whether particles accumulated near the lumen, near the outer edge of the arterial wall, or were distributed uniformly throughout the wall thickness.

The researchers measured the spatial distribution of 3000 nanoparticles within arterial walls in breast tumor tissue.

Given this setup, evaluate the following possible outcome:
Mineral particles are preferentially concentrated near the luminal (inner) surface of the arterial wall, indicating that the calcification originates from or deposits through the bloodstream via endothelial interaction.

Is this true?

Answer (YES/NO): YES